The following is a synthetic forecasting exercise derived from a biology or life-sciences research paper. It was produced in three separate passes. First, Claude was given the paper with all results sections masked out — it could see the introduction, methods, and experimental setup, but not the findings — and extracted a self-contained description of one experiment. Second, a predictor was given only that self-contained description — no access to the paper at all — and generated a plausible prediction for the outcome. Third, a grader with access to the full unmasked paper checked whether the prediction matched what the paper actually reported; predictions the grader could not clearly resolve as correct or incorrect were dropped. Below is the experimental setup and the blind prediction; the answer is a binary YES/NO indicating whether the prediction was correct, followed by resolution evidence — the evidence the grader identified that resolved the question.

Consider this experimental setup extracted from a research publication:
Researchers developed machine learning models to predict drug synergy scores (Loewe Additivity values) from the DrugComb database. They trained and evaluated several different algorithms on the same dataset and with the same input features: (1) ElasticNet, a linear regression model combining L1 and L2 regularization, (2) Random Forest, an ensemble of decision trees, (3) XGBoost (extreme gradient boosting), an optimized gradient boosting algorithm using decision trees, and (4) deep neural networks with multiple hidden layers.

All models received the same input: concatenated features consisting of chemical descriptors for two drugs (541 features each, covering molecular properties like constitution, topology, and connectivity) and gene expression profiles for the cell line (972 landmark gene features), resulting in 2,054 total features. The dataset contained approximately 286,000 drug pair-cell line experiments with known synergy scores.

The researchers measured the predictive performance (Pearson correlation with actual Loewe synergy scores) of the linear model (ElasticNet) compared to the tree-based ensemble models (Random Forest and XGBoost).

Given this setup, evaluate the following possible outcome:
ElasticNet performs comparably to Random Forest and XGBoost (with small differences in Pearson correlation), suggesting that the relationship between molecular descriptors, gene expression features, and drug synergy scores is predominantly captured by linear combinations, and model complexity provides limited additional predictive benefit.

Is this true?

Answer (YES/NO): NO